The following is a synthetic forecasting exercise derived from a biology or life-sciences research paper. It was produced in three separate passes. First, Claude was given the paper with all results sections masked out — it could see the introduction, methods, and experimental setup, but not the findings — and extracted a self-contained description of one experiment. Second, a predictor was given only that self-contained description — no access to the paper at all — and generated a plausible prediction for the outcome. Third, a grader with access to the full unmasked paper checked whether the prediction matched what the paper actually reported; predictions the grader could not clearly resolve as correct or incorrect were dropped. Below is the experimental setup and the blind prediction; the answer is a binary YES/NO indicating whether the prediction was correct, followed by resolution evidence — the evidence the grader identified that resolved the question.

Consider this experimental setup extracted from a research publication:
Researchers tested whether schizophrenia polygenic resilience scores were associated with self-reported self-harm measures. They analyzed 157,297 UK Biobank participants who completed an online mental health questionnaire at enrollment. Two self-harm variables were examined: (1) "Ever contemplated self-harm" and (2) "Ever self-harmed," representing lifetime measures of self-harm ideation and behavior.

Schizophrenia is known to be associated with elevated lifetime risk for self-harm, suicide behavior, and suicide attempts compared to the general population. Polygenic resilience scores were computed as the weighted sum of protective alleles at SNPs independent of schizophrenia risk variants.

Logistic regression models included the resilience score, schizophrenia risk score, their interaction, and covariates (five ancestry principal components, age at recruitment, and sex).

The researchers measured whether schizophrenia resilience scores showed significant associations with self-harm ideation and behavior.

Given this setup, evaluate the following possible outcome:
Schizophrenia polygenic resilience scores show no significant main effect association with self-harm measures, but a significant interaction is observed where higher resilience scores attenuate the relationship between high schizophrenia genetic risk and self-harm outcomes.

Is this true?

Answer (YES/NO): YES